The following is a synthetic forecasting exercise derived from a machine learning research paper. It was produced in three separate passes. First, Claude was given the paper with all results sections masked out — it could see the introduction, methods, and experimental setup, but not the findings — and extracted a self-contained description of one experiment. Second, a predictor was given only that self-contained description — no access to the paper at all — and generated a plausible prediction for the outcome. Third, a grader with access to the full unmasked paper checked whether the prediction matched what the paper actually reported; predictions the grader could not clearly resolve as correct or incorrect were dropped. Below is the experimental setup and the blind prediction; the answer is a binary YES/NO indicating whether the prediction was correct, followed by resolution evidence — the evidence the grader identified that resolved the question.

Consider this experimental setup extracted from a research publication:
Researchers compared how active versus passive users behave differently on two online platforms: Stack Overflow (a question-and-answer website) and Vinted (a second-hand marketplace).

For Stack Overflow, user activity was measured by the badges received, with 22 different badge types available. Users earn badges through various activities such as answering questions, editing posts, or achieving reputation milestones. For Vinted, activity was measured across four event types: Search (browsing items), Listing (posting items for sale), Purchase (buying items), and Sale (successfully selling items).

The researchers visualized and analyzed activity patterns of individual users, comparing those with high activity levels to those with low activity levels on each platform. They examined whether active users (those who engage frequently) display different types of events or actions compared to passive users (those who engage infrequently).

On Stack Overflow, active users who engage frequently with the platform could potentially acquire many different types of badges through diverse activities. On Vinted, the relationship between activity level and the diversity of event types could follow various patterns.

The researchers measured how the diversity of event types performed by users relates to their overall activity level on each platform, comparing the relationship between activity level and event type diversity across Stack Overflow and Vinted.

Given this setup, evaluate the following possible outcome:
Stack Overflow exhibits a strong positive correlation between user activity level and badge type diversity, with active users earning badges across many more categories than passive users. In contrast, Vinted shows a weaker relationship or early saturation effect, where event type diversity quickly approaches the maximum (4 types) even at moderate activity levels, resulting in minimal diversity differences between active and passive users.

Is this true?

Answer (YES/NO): YES